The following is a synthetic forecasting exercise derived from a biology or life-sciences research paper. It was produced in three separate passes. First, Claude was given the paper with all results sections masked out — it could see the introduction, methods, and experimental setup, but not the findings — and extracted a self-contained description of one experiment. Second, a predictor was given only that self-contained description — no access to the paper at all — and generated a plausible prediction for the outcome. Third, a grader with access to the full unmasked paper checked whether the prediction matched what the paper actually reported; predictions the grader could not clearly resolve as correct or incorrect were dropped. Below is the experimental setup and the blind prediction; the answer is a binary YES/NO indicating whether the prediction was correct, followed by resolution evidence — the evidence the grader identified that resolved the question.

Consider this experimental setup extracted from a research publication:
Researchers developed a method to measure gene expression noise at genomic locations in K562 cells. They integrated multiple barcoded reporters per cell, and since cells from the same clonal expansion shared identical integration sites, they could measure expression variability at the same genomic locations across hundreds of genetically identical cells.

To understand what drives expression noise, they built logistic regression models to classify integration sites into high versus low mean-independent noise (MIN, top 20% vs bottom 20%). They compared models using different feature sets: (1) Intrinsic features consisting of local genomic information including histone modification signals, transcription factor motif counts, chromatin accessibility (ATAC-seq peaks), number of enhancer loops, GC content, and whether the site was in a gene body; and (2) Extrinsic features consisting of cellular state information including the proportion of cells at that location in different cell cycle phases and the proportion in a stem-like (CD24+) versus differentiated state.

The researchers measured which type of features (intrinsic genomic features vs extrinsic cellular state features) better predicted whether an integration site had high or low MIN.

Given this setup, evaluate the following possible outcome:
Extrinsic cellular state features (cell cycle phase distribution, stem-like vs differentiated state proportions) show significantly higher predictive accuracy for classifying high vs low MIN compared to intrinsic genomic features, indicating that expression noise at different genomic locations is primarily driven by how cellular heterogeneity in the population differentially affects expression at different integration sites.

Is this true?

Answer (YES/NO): NO